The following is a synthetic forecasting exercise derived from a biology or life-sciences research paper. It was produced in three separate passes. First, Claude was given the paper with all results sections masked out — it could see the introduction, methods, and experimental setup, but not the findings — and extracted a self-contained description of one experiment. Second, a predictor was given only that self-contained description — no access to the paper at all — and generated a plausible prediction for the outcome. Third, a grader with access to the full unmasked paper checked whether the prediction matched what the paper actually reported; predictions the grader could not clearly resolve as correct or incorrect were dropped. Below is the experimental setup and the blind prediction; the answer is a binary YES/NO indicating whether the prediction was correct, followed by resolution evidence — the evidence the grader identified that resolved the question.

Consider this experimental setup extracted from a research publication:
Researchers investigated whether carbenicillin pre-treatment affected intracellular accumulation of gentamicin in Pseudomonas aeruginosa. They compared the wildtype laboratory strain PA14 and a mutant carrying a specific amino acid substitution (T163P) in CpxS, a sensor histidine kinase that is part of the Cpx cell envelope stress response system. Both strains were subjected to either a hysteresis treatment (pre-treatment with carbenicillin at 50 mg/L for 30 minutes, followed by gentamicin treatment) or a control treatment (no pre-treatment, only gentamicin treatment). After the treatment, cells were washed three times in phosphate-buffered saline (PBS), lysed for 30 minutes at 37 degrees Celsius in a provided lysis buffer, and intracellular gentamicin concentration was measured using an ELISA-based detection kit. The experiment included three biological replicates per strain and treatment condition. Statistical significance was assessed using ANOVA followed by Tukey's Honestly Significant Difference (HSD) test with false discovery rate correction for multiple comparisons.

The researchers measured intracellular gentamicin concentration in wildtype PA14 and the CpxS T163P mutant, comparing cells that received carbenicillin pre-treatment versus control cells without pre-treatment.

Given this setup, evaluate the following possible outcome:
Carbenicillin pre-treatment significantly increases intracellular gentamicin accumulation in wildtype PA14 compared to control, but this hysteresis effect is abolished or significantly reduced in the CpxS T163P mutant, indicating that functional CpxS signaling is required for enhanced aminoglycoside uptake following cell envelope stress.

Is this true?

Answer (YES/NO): YES